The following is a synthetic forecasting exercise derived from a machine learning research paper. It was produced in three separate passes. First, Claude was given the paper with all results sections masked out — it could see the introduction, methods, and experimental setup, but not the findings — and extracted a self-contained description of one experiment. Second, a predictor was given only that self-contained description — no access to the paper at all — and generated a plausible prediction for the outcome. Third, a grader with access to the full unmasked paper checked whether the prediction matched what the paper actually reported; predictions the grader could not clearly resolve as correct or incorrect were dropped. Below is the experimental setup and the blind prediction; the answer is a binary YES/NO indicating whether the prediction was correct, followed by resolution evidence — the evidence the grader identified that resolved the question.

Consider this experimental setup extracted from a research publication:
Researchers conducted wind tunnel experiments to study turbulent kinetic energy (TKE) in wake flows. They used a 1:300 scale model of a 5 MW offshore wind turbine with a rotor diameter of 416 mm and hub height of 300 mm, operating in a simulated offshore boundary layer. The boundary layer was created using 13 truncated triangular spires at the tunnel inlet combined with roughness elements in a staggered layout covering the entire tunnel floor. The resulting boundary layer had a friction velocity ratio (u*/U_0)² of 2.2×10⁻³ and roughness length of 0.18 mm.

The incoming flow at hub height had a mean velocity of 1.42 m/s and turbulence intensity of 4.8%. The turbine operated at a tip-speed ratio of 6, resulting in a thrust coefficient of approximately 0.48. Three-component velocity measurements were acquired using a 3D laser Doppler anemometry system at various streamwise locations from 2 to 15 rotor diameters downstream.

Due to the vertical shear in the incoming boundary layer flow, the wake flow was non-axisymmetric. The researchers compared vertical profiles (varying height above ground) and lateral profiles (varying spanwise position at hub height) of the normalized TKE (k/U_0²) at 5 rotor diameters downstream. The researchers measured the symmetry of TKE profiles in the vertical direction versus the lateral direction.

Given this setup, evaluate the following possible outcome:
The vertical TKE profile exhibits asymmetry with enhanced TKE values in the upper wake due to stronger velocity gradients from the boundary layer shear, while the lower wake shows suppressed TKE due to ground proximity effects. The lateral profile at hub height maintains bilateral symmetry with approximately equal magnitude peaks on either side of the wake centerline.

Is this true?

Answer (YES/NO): NO